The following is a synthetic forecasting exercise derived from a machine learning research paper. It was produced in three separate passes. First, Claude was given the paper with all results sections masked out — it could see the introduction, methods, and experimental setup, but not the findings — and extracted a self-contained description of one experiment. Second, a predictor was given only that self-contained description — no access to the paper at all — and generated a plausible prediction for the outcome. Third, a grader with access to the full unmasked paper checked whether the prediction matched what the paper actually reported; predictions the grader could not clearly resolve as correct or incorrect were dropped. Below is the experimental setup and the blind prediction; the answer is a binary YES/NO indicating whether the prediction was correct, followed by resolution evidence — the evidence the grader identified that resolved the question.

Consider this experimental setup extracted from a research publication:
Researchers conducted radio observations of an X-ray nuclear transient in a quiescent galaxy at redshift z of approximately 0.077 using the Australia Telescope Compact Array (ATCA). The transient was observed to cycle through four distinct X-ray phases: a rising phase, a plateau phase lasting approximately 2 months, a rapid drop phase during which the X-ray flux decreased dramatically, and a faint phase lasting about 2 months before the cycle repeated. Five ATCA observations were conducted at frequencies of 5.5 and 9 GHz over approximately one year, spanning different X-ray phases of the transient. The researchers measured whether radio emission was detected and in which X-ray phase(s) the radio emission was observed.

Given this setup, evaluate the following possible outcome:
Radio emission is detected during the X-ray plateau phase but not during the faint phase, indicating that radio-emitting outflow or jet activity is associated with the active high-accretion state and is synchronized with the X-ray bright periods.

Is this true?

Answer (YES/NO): YES